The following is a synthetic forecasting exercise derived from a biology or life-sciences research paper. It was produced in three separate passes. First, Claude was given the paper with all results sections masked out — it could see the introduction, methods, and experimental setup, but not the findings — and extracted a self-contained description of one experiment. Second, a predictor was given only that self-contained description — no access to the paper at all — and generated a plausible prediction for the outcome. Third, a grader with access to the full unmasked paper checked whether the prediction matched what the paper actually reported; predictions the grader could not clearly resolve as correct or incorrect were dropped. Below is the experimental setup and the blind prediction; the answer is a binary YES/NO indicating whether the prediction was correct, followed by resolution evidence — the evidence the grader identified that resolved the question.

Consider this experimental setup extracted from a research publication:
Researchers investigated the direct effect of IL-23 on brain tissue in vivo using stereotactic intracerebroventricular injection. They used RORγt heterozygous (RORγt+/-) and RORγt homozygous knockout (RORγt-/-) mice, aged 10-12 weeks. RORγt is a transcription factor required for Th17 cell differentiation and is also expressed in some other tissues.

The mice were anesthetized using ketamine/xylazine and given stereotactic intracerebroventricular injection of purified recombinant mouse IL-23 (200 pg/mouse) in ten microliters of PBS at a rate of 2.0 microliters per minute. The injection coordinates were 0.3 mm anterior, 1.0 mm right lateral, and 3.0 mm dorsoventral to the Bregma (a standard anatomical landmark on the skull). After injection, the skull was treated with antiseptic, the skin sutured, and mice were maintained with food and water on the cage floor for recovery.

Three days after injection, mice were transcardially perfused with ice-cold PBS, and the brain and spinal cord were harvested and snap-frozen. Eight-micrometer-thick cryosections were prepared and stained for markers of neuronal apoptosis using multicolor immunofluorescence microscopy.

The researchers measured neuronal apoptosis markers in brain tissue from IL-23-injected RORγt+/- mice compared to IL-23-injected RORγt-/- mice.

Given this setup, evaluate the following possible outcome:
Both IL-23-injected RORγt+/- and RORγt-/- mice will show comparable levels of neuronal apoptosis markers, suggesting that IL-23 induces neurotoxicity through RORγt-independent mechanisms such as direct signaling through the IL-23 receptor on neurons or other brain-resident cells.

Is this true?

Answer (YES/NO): NO